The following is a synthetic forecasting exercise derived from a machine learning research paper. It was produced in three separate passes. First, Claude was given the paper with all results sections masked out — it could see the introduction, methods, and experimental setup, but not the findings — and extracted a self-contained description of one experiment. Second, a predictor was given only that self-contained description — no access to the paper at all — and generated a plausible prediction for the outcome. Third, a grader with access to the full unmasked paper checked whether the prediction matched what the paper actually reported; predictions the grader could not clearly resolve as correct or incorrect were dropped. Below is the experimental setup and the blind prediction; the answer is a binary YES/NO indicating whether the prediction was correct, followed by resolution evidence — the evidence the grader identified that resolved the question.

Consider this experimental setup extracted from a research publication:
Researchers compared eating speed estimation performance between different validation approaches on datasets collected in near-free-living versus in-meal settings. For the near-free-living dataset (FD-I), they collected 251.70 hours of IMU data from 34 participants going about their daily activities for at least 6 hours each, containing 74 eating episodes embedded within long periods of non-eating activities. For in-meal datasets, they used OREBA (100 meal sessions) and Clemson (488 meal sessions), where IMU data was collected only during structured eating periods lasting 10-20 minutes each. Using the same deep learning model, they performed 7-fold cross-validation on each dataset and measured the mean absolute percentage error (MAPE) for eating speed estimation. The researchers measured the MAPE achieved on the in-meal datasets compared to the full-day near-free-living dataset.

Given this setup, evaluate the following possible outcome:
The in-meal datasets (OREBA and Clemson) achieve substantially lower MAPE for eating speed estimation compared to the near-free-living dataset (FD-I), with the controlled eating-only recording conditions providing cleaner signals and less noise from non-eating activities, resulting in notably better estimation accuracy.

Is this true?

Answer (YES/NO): YES